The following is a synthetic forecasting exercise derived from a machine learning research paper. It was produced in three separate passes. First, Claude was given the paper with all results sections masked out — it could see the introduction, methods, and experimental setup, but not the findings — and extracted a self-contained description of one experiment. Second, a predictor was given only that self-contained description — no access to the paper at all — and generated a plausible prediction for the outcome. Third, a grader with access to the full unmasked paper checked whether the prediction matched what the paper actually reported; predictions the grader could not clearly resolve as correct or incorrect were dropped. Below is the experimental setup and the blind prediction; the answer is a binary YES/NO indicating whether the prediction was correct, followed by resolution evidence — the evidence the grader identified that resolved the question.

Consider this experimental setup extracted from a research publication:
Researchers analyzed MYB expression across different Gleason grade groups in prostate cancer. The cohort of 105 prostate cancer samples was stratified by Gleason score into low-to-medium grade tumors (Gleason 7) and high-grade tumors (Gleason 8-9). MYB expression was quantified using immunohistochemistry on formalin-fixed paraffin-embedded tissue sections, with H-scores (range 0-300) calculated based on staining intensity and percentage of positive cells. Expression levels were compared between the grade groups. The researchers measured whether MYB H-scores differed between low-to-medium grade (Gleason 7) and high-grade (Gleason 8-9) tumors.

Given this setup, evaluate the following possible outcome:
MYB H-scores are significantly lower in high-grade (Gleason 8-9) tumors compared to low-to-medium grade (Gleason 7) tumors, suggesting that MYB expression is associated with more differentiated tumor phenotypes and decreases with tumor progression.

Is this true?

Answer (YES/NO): NO